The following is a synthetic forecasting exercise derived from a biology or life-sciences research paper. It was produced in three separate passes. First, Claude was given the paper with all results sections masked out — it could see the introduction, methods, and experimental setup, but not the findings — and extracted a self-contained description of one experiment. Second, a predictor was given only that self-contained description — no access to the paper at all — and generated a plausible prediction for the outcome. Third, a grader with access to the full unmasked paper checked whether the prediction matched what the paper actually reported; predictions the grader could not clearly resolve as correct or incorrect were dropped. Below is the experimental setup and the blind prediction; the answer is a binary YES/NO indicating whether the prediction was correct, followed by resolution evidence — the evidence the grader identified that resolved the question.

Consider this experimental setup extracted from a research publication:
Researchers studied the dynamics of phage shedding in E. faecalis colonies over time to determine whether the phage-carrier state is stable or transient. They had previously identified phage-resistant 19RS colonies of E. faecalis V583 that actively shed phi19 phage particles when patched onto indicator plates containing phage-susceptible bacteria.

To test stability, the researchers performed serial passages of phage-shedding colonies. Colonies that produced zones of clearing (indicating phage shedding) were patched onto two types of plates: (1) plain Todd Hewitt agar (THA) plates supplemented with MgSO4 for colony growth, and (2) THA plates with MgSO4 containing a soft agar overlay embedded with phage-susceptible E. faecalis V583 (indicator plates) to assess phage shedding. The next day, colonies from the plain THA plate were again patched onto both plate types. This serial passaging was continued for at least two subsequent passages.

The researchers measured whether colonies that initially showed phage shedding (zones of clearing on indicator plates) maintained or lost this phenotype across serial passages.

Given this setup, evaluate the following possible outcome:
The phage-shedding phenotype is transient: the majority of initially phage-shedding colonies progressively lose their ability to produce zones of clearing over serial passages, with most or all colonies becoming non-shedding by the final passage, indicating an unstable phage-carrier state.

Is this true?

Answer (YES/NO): NO